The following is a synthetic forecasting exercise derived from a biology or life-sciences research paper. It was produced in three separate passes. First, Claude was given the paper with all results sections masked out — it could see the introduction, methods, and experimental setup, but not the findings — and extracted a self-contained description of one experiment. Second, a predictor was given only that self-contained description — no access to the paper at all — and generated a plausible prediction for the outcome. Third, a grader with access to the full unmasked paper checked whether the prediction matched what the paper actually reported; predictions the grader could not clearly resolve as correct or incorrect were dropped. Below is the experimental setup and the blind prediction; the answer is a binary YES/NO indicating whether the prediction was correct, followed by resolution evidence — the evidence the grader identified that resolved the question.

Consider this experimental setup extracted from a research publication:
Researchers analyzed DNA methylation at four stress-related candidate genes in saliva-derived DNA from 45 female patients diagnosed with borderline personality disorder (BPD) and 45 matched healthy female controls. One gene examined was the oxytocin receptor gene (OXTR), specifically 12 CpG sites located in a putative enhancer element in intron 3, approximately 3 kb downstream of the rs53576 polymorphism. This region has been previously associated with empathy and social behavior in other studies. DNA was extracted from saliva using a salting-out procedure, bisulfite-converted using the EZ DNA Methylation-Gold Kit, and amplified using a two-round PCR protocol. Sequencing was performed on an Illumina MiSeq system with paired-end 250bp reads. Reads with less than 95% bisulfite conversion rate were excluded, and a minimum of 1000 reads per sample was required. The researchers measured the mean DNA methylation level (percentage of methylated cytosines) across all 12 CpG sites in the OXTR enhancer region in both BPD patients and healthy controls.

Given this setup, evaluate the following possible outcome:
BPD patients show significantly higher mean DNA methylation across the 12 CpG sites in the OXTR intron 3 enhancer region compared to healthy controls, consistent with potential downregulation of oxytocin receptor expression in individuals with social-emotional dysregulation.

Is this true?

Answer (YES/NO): NO